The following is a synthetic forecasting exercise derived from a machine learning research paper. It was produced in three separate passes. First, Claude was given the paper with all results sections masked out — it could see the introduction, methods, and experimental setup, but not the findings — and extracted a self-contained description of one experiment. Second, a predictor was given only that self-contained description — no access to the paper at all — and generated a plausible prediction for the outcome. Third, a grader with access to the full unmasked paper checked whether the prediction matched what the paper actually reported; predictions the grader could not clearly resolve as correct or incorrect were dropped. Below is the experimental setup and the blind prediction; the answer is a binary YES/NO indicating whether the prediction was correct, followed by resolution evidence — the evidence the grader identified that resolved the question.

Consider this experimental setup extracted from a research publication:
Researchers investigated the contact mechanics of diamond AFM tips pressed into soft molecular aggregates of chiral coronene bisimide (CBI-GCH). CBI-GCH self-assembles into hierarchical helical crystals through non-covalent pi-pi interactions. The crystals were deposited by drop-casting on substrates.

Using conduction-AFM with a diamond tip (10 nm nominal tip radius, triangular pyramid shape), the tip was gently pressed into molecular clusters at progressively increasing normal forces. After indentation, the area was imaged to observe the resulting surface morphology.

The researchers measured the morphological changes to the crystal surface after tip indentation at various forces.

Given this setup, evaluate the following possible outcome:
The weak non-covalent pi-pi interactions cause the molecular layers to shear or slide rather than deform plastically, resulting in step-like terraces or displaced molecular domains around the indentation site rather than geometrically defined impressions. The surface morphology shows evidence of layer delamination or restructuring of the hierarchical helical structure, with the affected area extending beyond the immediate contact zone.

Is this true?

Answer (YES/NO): NO